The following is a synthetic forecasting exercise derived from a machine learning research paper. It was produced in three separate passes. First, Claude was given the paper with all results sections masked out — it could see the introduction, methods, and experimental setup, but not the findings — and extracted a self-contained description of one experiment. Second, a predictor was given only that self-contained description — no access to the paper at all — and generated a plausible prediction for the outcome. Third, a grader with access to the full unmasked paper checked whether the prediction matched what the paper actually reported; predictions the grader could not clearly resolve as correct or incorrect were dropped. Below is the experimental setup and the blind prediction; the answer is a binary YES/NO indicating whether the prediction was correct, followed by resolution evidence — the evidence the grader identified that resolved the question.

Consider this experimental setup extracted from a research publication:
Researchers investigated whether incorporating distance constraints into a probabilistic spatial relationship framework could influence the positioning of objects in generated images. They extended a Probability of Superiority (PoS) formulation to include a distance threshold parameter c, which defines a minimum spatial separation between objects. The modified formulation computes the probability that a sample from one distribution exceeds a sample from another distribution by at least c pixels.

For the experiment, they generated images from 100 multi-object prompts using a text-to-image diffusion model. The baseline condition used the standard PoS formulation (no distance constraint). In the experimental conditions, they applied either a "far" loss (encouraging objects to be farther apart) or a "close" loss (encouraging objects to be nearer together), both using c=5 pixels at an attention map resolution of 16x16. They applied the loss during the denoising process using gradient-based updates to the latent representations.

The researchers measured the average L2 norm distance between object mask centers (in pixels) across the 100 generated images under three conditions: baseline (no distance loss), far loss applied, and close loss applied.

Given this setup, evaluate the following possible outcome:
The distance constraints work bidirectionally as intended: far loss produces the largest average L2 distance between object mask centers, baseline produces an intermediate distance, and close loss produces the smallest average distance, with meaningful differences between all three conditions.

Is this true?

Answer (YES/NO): YES